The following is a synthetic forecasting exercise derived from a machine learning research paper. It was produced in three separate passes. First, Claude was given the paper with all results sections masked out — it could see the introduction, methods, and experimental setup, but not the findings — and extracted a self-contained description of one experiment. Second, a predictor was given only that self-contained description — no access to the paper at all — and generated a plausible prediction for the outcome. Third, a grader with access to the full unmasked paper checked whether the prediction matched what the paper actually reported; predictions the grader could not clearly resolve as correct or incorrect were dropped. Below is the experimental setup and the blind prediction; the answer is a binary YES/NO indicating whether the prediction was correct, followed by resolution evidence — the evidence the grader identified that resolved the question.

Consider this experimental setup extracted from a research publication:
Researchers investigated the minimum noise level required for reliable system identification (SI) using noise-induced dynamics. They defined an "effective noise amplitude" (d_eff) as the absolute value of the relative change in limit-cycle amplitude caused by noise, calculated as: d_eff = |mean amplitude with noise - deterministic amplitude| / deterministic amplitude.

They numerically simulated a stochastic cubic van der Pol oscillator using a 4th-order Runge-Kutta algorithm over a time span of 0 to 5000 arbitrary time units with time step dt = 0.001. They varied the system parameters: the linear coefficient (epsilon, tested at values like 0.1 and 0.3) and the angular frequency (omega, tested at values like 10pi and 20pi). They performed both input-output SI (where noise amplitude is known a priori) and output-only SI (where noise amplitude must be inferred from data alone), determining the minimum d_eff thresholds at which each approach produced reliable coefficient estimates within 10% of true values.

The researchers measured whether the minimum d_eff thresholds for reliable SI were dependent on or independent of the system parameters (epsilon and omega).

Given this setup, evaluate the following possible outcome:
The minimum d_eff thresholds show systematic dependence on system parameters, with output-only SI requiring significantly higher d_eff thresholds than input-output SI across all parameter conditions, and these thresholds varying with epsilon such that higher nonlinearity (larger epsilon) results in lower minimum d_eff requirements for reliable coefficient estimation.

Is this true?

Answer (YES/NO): NO